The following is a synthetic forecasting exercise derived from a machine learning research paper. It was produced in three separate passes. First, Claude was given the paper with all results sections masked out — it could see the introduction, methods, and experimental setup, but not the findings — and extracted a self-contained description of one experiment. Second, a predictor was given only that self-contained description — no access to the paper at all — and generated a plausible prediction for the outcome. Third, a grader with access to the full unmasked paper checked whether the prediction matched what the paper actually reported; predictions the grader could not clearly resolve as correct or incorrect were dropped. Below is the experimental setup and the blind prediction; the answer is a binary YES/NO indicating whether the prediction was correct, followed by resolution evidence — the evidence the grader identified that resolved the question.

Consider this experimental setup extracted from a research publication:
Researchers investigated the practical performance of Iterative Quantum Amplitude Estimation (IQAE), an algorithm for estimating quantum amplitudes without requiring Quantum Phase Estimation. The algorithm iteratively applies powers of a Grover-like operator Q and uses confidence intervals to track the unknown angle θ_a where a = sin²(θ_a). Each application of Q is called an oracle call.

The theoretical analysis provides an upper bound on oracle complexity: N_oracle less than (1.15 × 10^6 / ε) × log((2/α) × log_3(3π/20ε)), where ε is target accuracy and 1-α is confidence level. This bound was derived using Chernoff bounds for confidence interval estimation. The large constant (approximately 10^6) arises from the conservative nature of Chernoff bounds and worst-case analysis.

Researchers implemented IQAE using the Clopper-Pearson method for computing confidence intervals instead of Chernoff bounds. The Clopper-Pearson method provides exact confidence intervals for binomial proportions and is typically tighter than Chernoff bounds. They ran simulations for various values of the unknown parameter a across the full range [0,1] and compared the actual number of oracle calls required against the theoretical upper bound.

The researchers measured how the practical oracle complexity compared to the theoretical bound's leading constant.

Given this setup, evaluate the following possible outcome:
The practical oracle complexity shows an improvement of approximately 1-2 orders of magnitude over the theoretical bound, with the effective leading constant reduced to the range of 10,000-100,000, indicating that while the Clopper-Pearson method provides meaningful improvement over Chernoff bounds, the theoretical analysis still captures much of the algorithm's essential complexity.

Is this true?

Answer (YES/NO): NO